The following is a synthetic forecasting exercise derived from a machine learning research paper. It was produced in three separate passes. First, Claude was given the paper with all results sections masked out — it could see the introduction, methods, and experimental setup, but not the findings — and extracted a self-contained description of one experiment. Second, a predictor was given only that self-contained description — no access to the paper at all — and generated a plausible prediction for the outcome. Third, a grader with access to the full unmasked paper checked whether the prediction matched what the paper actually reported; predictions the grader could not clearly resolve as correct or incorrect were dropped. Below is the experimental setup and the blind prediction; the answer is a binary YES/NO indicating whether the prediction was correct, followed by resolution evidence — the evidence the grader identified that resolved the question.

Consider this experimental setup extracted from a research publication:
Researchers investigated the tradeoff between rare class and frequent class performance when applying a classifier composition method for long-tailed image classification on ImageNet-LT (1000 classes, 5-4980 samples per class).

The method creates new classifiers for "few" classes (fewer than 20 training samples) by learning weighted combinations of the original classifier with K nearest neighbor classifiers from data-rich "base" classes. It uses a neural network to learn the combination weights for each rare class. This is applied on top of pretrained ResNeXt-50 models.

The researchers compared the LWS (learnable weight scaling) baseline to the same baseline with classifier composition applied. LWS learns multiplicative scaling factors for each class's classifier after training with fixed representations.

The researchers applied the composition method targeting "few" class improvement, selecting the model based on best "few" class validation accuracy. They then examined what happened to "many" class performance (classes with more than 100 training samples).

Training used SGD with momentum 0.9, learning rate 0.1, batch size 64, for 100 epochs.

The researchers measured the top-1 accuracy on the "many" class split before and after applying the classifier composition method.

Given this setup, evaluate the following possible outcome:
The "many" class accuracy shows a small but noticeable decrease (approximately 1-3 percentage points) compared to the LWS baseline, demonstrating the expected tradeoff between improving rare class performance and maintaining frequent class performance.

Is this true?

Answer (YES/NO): NO